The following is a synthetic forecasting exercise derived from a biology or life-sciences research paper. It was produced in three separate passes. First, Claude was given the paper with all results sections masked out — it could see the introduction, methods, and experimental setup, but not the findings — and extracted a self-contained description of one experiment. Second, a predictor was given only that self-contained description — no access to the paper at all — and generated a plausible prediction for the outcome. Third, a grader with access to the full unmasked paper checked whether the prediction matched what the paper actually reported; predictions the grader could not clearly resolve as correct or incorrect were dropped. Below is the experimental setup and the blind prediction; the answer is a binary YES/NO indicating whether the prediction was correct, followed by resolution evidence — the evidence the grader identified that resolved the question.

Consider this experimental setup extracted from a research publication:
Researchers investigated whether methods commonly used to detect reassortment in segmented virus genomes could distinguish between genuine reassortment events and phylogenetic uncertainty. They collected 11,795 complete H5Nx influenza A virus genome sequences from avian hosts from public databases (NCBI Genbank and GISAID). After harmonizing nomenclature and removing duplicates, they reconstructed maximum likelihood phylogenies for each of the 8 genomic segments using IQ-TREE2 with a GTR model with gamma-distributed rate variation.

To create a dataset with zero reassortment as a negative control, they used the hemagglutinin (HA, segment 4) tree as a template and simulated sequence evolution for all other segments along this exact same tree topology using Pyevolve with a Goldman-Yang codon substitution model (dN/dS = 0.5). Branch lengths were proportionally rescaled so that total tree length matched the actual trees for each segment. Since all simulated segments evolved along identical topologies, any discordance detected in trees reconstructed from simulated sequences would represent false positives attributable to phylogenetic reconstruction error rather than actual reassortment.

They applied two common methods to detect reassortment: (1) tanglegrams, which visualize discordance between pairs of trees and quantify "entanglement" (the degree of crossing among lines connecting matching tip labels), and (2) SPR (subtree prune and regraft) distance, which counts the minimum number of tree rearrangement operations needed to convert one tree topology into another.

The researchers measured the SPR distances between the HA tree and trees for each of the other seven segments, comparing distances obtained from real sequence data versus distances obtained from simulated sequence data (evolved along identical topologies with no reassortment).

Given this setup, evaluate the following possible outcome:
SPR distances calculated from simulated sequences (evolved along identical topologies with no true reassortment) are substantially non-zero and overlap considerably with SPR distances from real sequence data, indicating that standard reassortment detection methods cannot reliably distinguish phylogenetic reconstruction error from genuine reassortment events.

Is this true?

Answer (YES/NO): YES